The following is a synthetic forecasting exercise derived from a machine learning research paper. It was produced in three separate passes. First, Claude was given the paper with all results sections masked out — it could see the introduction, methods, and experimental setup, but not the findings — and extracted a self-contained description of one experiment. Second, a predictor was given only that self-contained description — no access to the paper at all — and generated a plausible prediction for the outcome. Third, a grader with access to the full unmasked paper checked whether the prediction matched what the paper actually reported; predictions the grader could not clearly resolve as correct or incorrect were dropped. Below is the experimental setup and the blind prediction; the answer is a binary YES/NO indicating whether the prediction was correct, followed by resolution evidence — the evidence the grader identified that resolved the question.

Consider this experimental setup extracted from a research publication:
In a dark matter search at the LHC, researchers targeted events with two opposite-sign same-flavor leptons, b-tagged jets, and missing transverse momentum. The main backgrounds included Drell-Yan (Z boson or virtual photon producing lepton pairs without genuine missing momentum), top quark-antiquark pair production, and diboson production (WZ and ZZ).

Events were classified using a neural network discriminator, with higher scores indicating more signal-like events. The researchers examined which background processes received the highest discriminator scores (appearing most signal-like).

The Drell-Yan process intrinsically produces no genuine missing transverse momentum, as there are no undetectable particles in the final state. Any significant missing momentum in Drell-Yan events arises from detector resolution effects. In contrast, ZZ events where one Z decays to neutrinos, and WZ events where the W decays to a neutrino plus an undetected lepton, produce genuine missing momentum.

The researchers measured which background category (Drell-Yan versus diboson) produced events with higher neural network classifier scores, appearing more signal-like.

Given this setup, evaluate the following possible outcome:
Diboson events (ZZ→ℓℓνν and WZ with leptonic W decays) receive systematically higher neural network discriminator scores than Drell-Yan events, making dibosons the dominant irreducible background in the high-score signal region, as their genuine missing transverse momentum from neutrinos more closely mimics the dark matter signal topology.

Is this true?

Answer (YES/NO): YES